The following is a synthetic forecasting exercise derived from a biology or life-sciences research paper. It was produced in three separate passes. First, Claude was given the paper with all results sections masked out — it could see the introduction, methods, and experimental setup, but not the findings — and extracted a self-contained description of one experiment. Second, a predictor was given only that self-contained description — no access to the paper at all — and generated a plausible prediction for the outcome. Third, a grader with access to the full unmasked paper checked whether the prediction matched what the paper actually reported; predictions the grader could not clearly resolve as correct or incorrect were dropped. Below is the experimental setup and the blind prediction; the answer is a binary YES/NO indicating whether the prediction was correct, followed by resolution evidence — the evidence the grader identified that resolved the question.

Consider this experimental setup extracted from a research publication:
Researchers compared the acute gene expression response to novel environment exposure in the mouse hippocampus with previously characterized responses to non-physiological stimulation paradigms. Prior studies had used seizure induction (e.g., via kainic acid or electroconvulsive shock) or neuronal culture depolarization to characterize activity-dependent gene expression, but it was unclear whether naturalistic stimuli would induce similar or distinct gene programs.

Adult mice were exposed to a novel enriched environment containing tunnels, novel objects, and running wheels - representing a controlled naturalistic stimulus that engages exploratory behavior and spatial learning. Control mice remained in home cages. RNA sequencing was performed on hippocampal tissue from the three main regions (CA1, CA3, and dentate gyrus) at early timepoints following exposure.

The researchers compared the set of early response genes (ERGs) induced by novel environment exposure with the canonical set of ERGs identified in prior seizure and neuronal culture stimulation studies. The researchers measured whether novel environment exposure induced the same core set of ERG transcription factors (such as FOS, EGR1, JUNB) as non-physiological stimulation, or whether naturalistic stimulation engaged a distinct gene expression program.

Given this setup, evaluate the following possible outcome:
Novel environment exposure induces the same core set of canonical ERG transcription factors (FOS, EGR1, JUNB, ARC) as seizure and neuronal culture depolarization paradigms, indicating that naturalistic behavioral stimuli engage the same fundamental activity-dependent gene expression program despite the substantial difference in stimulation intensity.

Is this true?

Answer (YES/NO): YES